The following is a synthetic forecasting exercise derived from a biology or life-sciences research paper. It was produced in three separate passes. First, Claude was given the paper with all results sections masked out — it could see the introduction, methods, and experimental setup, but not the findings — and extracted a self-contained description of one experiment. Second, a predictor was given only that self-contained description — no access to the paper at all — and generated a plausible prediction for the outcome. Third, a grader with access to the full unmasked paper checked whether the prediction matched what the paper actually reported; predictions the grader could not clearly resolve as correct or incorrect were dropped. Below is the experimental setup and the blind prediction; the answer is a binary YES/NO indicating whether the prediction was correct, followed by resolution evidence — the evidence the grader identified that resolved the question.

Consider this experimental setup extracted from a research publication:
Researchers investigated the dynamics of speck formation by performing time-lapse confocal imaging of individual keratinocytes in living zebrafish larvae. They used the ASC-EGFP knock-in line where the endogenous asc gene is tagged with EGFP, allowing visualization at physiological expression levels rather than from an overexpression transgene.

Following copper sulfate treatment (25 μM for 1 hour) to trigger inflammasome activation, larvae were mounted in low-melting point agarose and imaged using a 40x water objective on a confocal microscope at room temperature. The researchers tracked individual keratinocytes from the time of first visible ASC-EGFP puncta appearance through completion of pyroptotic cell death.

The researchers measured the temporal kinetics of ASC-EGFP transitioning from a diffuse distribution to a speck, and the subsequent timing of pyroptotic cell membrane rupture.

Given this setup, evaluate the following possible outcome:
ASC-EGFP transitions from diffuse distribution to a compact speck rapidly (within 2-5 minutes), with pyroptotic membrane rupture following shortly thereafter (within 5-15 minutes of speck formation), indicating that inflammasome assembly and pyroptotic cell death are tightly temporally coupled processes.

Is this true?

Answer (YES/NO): YES